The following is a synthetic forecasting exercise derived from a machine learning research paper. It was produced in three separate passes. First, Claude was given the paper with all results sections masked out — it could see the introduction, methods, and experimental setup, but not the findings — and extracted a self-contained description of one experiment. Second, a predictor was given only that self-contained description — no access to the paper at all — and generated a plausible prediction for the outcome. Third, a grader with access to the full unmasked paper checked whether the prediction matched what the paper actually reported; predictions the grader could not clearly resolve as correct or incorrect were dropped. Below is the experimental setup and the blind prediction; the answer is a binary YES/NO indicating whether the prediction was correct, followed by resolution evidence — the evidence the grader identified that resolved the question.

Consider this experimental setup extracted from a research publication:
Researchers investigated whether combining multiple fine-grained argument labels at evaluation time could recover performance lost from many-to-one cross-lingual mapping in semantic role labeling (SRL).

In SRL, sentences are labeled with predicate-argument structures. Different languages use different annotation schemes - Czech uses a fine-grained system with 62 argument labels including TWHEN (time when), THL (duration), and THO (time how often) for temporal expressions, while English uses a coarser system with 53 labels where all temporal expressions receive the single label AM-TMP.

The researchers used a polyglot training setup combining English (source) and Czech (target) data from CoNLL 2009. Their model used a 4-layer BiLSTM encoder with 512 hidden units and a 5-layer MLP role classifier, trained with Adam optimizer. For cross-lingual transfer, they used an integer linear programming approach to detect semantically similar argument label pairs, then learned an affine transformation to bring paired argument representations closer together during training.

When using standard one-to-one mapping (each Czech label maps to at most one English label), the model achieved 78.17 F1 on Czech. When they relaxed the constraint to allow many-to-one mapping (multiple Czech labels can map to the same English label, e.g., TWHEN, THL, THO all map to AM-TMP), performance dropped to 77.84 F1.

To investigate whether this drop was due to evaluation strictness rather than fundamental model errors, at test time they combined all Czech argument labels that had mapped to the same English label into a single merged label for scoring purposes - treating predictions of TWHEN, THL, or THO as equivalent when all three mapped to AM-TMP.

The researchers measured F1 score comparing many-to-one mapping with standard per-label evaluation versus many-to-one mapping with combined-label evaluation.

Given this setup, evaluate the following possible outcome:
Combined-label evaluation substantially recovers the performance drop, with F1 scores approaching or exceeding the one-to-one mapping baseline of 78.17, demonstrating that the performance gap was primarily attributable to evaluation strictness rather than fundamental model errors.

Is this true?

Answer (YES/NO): YES